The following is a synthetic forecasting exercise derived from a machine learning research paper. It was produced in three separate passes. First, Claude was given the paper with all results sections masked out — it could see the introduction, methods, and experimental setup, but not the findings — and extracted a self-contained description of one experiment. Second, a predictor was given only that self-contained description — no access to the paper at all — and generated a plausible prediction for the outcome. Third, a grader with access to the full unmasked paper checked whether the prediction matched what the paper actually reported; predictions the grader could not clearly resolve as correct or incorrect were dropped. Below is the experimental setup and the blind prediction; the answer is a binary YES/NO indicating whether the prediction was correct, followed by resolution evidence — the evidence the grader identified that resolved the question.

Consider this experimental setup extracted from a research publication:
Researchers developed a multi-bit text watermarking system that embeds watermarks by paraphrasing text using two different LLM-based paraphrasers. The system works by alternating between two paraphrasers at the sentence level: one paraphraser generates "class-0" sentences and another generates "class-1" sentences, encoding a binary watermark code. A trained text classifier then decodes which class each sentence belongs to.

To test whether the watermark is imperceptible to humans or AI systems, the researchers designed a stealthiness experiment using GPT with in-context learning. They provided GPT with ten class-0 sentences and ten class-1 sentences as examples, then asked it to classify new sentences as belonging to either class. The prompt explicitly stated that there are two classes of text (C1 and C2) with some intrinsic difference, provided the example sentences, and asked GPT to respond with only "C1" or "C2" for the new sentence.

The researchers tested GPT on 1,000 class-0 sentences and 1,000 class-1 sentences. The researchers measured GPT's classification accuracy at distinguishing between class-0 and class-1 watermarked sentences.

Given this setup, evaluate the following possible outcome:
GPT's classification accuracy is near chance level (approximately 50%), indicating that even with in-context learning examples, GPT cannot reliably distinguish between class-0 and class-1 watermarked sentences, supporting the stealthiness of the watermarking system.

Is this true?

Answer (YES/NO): NO